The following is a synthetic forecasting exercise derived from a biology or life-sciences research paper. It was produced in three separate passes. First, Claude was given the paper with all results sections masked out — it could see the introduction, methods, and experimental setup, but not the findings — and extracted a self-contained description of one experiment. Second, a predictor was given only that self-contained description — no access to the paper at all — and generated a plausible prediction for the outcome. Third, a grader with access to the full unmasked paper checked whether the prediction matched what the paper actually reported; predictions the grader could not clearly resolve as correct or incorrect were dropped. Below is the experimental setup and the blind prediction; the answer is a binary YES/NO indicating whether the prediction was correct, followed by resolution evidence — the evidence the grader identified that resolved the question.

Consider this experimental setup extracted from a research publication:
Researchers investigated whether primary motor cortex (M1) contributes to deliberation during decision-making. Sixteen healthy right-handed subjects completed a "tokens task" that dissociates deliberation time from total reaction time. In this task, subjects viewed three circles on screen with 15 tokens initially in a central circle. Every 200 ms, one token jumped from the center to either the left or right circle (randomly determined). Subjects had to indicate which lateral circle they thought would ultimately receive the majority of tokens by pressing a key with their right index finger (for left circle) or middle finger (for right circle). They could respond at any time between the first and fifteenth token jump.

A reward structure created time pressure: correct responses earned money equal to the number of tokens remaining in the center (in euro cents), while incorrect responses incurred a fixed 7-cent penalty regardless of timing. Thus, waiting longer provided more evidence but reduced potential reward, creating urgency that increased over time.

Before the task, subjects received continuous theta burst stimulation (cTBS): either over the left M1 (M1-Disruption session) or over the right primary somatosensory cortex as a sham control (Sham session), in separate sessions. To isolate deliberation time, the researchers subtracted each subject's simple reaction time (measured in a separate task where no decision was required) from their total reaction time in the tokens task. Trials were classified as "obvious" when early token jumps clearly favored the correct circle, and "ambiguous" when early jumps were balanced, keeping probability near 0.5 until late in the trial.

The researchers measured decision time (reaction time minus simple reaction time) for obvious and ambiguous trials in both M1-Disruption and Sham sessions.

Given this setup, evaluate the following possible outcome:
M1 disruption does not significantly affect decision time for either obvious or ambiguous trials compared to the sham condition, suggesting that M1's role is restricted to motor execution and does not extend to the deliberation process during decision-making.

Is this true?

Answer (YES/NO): YES